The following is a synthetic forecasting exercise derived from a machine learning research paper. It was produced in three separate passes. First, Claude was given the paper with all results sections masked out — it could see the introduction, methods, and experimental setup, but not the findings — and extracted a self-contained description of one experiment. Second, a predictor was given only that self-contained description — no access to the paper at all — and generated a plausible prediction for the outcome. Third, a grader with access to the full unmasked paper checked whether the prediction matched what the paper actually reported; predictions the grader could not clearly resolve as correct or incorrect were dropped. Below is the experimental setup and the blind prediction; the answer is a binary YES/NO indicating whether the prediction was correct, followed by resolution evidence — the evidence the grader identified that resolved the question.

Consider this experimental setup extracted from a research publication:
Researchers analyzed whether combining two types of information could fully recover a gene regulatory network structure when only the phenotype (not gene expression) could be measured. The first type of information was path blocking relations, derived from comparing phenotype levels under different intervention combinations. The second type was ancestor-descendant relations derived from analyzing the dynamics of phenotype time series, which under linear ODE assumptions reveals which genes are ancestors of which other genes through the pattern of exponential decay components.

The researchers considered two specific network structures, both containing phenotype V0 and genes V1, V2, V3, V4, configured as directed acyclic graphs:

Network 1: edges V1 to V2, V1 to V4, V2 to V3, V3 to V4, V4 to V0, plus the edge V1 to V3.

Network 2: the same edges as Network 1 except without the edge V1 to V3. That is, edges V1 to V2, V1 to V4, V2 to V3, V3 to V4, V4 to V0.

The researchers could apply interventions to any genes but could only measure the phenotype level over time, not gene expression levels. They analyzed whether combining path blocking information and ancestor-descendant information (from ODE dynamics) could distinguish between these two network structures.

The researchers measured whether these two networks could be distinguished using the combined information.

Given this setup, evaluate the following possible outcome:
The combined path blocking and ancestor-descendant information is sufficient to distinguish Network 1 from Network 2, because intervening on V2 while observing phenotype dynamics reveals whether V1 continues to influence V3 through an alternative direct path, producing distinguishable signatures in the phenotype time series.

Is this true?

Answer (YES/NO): NO